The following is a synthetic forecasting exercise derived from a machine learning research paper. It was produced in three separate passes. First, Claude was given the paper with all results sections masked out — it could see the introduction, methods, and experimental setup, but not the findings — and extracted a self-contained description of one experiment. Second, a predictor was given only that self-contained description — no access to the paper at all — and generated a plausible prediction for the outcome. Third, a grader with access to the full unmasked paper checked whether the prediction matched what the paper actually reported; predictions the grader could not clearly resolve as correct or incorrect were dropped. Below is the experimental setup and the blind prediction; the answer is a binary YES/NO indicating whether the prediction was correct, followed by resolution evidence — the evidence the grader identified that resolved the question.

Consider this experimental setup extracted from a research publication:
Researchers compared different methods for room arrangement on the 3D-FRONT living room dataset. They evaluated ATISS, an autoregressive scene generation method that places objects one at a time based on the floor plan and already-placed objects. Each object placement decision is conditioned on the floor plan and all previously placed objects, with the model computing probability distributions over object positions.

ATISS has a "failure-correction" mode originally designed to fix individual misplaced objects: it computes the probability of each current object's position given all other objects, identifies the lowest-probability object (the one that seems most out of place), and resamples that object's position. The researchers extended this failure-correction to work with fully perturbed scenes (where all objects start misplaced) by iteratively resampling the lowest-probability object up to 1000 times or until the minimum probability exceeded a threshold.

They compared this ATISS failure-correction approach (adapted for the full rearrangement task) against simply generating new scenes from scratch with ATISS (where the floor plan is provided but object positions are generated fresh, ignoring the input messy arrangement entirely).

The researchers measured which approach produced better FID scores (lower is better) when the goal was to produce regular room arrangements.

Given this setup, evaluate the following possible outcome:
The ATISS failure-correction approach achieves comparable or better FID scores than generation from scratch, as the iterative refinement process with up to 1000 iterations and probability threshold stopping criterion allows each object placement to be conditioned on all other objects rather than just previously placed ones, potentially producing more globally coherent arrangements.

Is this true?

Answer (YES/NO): NO